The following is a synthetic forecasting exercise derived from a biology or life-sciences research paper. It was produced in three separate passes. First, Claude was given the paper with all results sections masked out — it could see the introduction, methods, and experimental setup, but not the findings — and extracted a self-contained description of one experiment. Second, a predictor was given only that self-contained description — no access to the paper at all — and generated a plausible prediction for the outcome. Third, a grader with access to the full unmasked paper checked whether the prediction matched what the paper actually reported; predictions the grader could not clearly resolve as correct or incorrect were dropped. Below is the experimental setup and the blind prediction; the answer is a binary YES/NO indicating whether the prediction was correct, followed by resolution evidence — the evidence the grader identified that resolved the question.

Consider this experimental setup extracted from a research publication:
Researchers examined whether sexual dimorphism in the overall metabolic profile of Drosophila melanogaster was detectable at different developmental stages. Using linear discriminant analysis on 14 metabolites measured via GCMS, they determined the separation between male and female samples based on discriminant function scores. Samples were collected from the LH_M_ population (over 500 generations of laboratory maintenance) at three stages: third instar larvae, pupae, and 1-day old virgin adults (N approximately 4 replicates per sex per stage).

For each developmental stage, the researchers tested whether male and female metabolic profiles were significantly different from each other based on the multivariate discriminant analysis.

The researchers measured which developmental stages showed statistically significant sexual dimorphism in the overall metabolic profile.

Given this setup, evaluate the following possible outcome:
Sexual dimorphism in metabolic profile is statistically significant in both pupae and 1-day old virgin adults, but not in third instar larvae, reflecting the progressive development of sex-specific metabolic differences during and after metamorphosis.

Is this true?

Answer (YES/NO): YES